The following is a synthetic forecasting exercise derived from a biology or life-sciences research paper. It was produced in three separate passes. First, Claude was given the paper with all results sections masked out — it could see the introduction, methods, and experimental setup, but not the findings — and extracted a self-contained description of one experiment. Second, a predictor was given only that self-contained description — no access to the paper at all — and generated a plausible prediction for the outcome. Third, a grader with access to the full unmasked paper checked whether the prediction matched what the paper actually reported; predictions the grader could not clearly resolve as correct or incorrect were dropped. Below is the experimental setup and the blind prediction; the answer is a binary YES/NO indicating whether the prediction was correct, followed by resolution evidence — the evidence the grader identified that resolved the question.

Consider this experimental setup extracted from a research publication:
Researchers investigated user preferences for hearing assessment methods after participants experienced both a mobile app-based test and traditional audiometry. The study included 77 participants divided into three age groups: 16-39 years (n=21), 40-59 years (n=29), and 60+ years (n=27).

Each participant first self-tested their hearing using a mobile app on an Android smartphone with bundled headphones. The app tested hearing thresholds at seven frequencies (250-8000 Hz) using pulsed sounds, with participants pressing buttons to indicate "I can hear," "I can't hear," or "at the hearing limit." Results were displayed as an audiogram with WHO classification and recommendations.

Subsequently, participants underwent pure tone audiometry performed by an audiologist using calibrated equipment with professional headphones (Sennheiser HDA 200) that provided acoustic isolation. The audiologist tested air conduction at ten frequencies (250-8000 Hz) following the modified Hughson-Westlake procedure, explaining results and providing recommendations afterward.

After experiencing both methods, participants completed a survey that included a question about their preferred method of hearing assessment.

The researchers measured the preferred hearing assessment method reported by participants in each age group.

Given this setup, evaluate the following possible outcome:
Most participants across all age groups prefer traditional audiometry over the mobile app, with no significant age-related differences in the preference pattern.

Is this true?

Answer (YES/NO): YES